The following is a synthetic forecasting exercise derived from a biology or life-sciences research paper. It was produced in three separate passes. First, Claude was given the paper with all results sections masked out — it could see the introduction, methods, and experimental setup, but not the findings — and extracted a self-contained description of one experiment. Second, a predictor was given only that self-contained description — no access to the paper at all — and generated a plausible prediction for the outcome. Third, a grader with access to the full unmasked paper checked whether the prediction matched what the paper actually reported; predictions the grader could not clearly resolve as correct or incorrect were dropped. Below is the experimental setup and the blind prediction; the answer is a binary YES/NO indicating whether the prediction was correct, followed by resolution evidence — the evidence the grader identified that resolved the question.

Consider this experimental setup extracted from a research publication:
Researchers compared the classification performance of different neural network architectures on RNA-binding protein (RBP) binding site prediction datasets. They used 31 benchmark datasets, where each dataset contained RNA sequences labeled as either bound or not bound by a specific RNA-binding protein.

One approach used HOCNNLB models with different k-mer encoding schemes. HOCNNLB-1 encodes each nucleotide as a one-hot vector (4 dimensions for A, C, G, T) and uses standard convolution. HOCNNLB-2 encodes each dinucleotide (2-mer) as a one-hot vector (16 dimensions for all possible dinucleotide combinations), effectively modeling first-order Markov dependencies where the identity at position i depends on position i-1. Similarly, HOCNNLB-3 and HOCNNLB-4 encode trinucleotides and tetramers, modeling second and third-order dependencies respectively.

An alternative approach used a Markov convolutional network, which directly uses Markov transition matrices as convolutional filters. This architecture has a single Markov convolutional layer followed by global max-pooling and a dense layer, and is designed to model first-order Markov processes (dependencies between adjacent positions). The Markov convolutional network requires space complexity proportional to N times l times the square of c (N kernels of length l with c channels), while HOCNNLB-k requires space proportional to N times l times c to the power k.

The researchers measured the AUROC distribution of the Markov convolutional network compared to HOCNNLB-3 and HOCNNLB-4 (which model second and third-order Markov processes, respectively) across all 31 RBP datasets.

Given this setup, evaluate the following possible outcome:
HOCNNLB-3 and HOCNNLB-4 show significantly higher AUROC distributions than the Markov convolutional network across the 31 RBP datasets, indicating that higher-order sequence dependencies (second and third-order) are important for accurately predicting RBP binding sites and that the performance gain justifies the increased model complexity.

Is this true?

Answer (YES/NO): NO